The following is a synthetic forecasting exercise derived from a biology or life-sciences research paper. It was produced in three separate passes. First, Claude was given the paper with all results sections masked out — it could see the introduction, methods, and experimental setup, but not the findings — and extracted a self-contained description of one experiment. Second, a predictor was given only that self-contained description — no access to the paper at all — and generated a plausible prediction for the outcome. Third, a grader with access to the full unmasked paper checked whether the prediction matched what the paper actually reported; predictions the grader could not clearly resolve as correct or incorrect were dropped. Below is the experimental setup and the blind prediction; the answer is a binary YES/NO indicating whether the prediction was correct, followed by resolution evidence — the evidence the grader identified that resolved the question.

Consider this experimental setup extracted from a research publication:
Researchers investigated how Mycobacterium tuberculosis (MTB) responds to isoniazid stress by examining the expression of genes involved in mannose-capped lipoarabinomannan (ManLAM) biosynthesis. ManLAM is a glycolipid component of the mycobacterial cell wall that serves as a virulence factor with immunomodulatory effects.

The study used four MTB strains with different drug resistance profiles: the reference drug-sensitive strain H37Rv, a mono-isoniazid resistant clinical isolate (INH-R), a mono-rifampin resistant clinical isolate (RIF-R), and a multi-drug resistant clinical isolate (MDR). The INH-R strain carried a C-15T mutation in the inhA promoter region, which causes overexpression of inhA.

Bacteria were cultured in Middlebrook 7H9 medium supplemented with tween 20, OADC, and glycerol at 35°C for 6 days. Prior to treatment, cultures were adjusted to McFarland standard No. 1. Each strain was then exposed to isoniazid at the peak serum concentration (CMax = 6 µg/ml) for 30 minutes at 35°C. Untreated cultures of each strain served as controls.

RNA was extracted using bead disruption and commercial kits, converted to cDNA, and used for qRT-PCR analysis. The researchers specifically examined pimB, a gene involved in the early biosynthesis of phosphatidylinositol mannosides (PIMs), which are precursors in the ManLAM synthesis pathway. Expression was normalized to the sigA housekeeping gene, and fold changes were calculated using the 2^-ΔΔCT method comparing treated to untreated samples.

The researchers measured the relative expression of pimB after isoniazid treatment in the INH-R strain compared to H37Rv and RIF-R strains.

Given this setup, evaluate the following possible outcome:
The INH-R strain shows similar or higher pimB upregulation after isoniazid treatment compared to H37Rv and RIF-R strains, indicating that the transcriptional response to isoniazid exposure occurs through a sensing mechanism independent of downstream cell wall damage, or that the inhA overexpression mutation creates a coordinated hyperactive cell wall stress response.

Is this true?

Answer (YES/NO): YES